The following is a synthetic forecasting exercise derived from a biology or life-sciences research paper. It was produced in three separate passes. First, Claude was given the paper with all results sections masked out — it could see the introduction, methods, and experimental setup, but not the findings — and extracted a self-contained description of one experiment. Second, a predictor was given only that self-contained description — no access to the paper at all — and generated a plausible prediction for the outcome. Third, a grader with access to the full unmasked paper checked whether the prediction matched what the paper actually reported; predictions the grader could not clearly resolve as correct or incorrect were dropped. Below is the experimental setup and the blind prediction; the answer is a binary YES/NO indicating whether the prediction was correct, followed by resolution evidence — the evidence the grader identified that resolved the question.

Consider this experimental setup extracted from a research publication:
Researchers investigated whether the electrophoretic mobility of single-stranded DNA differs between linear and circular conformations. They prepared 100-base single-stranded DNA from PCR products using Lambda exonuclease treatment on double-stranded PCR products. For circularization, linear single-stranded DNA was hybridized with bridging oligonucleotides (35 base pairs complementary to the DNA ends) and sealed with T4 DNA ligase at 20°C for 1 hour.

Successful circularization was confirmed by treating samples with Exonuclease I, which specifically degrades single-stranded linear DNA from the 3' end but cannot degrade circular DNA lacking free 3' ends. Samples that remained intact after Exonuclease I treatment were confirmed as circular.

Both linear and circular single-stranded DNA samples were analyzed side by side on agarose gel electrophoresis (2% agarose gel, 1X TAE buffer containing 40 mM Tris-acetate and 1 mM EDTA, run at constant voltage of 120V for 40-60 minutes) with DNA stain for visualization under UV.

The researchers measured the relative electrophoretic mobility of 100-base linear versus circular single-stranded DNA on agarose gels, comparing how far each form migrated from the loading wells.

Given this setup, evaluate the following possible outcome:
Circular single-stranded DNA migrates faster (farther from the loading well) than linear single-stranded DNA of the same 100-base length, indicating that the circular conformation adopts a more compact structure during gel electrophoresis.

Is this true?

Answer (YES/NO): NO